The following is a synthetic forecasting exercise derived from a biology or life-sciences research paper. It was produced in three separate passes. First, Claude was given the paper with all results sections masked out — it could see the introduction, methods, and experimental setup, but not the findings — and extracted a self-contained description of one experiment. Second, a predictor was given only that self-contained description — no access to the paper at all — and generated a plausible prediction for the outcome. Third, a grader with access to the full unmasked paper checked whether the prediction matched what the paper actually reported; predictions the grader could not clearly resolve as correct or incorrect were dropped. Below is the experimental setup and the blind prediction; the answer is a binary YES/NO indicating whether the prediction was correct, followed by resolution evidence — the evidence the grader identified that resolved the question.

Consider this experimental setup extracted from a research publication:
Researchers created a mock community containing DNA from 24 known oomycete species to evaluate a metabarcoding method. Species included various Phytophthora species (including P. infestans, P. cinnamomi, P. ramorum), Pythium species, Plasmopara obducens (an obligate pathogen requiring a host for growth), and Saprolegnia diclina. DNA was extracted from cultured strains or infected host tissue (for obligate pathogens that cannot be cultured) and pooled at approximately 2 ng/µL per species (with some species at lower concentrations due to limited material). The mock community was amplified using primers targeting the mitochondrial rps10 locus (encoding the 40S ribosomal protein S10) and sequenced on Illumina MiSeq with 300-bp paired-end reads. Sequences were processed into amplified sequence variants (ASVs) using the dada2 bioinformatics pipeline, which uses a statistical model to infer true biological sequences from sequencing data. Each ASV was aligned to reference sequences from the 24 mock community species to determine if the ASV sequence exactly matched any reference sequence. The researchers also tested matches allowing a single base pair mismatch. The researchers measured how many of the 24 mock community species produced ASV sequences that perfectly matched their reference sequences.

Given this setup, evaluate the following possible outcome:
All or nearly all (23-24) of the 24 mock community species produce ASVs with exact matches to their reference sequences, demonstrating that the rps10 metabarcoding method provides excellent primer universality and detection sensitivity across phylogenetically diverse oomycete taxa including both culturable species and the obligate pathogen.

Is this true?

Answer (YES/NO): NO